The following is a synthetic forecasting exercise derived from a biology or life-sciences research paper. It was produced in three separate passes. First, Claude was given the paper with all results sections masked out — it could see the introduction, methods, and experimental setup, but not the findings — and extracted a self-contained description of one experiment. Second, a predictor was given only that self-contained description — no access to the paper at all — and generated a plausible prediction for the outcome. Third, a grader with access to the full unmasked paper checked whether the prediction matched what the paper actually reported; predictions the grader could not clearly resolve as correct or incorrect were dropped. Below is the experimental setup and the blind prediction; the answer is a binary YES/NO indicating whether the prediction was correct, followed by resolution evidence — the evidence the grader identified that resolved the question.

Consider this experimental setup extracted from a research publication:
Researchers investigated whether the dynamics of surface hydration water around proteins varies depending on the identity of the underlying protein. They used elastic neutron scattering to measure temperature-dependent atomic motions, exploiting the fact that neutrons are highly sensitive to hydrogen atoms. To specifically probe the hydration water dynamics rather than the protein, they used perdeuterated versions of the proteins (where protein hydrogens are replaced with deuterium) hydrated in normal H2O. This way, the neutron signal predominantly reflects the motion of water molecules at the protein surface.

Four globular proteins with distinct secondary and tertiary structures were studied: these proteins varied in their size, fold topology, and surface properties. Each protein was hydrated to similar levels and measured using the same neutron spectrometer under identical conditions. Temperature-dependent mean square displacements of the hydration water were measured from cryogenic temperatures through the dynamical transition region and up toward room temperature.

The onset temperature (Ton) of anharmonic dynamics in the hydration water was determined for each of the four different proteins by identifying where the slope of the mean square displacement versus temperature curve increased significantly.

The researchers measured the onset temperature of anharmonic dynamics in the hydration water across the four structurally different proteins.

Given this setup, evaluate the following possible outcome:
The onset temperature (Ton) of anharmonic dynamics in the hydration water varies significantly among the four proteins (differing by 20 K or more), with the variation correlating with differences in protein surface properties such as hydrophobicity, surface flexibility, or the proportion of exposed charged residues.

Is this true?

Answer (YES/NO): NO